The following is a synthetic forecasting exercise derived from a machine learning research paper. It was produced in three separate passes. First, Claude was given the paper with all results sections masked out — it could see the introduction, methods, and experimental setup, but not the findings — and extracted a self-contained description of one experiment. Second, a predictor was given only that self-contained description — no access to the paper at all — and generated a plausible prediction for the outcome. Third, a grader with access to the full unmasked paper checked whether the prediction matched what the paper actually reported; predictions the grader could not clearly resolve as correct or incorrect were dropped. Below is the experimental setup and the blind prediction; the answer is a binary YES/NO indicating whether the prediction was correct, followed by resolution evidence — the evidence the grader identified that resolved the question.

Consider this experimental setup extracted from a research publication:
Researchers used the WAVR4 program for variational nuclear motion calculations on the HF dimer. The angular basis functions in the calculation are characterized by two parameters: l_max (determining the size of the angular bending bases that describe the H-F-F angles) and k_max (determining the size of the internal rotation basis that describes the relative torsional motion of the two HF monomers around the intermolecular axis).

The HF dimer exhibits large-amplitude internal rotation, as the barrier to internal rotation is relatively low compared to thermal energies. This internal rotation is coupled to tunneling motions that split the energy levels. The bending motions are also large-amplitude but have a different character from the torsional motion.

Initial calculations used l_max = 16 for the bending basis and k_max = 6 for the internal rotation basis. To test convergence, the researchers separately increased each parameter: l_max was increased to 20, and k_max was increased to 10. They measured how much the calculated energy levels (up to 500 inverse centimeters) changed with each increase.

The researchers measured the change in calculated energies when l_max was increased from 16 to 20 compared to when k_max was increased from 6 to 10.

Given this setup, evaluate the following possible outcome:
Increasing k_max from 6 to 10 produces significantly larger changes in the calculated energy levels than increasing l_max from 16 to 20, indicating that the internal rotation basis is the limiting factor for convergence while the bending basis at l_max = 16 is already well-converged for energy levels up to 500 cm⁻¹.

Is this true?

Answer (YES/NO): YES